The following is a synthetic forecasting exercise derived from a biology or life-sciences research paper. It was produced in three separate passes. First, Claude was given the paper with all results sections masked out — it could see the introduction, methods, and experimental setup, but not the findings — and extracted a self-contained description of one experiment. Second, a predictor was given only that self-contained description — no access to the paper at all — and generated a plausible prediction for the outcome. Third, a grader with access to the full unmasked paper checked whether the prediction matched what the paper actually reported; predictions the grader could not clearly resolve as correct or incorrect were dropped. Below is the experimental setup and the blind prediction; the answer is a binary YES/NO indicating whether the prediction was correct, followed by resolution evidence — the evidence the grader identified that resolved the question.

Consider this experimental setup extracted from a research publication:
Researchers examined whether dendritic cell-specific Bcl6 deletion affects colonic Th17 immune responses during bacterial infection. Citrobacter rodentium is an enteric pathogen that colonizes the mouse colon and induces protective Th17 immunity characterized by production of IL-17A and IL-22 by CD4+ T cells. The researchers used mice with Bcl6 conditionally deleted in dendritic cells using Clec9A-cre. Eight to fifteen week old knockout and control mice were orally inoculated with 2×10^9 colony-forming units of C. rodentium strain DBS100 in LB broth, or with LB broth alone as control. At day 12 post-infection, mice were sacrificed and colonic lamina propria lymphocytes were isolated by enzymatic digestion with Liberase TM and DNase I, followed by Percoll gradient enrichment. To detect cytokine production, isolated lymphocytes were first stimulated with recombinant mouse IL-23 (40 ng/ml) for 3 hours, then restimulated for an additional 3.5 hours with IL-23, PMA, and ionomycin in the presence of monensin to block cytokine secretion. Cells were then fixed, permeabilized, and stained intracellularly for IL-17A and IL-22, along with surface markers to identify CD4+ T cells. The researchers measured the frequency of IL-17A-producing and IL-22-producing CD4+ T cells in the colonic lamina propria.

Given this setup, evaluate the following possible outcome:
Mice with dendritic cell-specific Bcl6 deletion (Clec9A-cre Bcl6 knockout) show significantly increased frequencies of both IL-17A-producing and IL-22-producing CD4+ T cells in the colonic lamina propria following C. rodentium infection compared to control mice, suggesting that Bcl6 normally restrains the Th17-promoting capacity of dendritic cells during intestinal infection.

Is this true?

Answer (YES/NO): NO